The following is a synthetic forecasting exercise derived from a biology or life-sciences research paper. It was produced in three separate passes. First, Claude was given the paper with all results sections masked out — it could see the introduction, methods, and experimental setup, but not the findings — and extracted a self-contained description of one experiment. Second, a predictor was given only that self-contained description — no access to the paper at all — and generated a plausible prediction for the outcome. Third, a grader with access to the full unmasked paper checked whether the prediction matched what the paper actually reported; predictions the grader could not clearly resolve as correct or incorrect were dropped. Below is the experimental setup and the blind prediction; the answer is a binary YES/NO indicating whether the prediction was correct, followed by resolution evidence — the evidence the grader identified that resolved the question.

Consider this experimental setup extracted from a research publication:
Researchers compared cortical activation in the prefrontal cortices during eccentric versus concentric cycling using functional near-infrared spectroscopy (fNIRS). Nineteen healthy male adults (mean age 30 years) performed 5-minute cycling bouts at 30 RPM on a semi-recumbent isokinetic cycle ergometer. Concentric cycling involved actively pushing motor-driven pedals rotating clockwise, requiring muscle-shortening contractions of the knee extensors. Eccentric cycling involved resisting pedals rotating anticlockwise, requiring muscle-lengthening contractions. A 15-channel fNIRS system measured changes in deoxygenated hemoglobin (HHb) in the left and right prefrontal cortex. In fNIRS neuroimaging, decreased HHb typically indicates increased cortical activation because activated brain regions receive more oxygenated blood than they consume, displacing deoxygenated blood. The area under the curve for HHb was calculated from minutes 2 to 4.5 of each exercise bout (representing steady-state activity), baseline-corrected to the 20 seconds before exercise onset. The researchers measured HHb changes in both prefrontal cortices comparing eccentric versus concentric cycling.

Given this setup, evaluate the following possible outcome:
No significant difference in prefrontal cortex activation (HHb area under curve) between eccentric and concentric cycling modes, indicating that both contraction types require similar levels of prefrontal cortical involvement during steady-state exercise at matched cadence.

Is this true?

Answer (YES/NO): NO